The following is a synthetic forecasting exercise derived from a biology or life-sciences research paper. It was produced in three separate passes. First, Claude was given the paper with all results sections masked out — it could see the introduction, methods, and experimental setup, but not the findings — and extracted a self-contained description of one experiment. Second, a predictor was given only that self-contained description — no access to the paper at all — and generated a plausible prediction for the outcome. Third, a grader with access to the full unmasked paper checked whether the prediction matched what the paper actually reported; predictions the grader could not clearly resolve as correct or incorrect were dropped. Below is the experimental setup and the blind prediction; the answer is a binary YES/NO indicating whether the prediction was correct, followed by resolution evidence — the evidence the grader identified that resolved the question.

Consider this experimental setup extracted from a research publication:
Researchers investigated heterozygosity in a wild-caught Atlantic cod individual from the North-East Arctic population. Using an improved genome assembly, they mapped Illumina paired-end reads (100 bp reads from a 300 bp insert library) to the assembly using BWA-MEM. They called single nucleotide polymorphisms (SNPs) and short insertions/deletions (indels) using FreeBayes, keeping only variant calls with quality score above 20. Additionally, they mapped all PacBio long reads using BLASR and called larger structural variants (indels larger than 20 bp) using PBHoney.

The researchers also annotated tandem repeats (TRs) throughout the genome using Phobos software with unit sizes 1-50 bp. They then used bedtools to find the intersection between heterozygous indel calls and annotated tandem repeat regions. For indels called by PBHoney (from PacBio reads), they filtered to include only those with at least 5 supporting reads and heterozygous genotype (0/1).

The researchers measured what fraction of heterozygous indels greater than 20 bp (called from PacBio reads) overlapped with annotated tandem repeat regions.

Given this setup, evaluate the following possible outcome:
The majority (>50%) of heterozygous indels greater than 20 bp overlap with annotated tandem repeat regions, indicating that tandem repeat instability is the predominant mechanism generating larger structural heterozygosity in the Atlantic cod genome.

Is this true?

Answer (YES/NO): YES